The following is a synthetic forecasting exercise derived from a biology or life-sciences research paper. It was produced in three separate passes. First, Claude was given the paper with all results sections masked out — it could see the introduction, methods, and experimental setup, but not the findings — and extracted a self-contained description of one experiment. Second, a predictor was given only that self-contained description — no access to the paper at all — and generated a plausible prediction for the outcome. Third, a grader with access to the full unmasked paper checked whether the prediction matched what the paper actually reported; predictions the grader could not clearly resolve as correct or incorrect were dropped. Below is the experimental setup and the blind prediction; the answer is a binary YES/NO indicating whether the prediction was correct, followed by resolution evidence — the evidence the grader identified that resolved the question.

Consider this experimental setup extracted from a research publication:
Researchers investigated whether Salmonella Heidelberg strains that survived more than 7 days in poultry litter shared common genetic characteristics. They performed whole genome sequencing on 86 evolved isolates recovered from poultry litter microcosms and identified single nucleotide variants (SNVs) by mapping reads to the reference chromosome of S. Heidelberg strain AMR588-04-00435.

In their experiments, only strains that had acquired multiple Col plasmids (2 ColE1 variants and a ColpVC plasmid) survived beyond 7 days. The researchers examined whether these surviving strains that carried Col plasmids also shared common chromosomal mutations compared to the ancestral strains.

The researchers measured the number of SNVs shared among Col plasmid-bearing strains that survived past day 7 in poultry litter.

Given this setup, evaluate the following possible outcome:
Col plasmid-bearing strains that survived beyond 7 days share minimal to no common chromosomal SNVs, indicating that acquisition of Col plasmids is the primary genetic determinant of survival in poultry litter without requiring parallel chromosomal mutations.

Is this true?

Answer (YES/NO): NO